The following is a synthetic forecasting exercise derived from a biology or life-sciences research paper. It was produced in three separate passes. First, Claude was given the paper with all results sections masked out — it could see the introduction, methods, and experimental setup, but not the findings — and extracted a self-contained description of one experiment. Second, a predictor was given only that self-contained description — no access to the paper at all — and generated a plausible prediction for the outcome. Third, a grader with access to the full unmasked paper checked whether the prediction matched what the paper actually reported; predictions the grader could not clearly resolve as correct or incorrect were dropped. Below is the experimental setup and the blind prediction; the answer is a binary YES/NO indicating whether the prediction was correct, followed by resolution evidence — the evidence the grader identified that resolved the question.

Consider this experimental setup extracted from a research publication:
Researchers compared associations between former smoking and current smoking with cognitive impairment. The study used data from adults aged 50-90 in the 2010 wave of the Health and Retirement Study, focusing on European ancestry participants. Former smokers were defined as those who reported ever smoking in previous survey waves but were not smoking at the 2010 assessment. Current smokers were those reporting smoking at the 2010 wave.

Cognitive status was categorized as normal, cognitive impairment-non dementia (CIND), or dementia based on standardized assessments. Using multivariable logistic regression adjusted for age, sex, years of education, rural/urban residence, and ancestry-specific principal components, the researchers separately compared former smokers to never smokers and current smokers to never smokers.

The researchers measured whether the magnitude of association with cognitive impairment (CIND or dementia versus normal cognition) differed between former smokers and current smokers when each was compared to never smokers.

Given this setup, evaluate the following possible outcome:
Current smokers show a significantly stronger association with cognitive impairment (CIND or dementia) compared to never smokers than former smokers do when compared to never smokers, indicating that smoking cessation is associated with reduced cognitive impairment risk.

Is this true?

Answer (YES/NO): YES